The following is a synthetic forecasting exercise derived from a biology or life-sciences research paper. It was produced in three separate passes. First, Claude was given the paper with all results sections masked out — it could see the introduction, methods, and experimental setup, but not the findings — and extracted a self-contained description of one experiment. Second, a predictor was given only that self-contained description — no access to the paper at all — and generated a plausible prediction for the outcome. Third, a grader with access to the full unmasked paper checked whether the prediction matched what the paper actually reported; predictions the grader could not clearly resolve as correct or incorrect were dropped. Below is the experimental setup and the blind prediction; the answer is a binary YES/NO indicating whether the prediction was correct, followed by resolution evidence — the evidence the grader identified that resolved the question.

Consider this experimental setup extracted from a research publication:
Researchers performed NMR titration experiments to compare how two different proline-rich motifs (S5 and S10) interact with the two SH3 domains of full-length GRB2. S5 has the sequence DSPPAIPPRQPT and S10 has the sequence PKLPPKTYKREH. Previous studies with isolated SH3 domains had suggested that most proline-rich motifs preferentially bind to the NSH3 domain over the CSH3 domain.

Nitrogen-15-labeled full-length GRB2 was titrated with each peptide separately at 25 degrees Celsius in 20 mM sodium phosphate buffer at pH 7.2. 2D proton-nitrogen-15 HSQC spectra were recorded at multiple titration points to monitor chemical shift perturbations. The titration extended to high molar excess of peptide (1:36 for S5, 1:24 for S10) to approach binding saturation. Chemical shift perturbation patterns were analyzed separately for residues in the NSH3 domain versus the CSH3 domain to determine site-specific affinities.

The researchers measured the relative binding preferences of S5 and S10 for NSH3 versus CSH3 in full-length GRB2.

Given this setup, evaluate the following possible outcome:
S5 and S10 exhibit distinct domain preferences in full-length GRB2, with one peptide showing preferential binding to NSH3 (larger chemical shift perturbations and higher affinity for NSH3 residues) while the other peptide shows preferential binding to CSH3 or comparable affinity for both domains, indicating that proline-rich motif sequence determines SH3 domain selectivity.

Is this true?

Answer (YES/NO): YES